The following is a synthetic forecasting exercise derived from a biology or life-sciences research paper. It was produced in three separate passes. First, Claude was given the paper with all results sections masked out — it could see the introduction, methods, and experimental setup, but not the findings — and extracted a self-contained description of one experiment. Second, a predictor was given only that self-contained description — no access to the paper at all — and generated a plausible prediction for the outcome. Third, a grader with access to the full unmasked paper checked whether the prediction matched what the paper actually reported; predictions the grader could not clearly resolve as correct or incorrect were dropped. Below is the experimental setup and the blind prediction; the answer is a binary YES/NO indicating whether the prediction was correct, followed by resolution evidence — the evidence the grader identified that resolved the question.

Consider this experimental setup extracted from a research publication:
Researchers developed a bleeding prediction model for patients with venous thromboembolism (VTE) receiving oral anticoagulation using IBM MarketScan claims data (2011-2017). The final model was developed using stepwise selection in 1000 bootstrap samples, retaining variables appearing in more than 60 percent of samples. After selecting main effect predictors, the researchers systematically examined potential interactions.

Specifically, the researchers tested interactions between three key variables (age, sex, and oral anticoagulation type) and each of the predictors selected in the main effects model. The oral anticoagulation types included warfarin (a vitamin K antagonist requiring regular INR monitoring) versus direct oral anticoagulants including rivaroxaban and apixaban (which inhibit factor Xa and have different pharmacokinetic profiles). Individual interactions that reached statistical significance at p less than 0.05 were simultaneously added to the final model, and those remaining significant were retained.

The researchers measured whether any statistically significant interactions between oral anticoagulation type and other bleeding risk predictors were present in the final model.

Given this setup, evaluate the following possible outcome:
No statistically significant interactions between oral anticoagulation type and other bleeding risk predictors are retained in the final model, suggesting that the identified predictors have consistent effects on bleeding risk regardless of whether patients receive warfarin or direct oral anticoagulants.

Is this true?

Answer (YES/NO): NO